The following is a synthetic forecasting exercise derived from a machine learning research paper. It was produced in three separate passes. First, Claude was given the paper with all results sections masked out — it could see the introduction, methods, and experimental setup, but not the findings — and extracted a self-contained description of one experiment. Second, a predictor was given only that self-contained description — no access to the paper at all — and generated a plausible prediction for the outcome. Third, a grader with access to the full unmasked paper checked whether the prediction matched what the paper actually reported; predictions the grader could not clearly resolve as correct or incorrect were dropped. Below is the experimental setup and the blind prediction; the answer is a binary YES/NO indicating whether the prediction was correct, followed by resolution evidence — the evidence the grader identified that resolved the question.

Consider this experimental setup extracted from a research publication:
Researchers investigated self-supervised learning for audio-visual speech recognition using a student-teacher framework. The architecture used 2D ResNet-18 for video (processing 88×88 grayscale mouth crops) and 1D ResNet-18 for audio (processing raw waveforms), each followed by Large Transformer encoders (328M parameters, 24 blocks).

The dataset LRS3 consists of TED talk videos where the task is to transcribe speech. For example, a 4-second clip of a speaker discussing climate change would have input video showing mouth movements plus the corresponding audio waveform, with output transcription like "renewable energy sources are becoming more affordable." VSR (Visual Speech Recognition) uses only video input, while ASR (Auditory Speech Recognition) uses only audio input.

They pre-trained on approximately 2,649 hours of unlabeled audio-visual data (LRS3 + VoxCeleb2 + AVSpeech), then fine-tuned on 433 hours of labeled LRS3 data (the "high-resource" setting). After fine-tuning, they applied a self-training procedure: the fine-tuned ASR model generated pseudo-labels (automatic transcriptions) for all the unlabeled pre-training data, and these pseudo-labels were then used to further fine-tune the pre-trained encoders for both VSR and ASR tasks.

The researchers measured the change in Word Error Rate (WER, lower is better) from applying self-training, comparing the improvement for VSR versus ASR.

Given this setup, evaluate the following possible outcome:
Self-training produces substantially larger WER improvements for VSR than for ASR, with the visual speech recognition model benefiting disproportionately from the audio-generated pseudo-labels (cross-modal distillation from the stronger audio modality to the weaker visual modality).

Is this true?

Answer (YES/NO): YES